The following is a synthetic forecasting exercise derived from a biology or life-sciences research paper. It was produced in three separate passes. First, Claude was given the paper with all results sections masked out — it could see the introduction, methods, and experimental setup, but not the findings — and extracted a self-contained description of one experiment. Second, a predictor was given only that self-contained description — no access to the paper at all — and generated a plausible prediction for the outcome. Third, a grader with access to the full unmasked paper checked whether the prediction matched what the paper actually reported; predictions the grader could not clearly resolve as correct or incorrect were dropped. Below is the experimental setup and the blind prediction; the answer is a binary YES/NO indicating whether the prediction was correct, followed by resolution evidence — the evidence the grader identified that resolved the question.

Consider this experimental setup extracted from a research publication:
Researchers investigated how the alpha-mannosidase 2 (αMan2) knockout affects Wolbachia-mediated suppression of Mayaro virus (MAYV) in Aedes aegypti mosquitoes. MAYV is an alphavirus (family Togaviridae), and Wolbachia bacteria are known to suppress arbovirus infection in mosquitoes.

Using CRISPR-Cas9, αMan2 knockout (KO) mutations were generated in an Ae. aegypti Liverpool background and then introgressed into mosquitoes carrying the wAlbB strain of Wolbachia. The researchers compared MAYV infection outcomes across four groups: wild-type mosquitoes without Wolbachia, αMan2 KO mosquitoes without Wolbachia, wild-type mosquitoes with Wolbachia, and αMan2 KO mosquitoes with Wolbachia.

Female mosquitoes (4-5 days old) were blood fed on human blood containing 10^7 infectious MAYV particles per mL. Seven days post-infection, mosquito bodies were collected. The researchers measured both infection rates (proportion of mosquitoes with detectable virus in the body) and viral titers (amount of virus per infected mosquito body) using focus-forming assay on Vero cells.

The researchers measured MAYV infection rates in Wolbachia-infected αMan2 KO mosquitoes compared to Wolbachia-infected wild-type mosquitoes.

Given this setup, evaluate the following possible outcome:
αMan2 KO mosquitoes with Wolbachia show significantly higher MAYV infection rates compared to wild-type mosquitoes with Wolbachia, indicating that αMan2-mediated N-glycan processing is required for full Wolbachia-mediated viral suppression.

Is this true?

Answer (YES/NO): NO